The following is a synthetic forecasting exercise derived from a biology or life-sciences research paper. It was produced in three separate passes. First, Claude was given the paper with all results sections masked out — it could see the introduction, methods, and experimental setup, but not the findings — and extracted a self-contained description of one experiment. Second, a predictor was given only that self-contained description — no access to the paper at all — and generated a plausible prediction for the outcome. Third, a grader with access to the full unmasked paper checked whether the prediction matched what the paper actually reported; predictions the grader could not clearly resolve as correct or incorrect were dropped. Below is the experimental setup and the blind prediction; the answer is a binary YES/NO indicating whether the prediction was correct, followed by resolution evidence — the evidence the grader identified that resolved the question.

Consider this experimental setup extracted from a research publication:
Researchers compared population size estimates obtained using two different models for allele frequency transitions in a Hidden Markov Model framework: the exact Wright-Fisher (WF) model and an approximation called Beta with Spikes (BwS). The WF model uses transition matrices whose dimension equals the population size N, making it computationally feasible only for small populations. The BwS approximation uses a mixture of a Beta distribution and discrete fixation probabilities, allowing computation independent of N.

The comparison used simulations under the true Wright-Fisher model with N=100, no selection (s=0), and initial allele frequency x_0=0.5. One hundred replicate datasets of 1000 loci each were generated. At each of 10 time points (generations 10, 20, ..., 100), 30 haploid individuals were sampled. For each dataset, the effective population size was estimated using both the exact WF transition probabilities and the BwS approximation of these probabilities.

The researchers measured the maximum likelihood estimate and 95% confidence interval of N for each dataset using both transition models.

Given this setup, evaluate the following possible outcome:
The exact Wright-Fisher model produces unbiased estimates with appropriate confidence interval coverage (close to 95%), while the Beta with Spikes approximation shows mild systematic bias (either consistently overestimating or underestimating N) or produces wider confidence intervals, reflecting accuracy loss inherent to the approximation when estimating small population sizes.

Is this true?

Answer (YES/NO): NO